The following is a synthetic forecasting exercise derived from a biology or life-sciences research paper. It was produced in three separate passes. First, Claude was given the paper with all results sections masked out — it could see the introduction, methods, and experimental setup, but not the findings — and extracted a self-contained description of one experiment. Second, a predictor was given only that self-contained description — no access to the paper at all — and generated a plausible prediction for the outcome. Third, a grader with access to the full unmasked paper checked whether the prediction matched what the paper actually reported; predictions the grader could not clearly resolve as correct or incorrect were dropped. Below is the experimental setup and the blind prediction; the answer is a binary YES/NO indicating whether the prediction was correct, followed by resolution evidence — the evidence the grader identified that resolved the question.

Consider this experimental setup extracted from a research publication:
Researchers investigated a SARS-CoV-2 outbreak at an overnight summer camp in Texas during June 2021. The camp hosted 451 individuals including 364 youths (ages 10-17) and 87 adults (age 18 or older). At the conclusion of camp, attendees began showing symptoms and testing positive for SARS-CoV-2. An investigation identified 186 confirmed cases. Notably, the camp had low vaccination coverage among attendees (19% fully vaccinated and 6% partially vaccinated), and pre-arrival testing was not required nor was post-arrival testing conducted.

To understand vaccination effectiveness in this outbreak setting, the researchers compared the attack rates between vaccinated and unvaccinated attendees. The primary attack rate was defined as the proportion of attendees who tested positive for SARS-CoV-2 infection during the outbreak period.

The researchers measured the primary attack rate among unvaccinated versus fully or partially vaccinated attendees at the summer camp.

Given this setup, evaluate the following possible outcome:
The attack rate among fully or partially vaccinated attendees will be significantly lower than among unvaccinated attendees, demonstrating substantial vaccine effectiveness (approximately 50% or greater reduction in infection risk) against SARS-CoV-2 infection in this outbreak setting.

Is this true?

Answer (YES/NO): YES